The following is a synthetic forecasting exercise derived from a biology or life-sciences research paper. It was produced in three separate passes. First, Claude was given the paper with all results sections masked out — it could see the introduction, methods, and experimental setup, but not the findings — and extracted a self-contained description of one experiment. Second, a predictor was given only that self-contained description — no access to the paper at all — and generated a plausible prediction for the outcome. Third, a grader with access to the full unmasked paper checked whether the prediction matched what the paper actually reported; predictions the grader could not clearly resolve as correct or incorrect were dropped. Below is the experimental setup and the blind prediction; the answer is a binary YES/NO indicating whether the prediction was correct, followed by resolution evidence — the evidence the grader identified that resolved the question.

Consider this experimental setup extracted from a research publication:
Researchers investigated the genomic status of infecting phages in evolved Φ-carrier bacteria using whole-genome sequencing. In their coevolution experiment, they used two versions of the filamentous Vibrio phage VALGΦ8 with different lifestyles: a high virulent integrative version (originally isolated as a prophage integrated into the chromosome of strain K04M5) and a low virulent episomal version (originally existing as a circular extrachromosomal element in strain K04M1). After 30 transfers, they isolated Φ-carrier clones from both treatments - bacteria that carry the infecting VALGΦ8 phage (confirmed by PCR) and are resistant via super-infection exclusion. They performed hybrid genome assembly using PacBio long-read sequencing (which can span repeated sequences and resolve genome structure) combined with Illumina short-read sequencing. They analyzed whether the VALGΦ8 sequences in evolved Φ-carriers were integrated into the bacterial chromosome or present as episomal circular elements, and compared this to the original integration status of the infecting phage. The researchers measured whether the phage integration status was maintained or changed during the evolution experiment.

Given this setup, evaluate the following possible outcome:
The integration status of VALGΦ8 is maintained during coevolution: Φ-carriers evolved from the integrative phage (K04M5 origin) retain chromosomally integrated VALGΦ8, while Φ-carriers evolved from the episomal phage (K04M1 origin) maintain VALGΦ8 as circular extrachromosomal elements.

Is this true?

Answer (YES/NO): NO